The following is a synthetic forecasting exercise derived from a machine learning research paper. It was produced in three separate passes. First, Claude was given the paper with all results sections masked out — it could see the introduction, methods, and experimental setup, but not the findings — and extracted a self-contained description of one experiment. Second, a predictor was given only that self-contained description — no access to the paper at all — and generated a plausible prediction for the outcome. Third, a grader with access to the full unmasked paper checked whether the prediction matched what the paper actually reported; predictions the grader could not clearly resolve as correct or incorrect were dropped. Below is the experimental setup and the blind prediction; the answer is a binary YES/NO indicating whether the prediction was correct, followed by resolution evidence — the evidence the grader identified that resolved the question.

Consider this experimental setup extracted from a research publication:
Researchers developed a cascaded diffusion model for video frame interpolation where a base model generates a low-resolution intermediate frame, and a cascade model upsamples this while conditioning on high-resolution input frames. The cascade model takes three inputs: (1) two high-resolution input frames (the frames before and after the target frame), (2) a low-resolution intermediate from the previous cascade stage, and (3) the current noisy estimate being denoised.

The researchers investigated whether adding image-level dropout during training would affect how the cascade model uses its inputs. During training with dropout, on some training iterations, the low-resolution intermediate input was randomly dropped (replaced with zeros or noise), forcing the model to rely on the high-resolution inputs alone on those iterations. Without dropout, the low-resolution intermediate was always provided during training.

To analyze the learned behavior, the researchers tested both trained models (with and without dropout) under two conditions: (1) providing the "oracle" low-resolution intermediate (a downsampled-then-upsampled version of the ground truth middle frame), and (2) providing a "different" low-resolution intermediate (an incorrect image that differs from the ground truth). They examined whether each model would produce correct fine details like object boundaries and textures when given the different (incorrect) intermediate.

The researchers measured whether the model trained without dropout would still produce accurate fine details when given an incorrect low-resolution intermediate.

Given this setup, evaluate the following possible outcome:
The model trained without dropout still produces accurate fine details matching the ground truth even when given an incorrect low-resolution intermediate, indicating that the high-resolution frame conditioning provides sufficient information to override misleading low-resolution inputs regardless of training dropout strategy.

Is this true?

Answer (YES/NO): NO